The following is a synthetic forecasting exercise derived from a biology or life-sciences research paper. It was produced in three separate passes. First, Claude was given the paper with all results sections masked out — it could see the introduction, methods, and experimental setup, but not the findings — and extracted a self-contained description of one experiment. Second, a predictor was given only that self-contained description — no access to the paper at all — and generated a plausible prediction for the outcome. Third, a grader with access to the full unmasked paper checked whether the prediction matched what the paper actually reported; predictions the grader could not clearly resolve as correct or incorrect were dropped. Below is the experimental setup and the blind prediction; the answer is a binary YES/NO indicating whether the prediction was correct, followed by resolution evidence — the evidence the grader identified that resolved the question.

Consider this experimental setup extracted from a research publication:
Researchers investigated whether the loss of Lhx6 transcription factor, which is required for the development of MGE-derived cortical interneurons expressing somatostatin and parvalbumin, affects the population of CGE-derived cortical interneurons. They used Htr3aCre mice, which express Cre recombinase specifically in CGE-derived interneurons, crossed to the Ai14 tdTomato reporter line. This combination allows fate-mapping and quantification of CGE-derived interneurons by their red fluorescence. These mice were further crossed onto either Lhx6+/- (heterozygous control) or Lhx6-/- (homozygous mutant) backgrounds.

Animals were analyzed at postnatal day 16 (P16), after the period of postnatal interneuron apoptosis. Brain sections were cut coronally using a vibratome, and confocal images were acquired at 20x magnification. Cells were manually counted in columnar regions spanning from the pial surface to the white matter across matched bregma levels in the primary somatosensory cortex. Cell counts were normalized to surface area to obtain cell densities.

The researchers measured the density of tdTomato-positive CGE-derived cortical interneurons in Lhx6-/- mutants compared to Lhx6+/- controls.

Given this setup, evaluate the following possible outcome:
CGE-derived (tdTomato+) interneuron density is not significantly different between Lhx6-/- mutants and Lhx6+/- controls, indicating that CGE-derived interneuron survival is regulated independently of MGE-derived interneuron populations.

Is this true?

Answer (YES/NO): NO